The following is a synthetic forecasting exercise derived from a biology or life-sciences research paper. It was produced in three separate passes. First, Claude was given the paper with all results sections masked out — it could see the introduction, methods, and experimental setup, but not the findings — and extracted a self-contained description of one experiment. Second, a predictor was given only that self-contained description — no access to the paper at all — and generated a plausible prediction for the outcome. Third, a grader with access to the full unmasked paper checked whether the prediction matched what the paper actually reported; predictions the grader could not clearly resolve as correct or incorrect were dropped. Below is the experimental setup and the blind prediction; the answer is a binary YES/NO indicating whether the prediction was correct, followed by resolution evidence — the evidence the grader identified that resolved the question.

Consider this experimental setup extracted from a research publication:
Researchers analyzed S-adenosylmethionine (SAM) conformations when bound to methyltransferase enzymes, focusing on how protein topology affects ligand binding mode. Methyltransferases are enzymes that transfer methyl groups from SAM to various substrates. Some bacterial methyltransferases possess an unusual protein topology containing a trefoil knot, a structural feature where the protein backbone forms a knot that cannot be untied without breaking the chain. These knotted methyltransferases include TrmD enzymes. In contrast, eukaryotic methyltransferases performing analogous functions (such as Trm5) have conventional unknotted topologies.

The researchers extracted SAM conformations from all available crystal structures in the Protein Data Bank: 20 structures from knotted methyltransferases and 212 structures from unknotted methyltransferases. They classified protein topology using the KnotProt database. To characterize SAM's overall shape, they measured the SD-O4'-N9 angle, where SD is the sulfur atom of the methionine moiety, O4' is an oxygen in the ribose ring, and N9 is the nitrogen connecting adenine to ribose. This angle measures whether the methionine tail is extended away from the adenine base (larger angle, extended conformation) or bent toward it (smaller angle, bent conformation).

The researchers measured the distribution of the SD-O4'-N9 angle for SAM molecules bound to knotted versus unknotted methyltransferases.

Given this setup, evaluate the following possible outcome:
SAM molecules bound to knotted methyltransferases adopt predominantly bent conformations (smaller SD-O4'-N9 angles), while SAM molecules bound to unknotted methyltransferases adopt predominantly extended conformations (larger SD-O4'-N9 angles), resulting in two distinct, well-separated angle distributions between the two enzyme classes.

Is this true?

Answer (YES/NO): YES